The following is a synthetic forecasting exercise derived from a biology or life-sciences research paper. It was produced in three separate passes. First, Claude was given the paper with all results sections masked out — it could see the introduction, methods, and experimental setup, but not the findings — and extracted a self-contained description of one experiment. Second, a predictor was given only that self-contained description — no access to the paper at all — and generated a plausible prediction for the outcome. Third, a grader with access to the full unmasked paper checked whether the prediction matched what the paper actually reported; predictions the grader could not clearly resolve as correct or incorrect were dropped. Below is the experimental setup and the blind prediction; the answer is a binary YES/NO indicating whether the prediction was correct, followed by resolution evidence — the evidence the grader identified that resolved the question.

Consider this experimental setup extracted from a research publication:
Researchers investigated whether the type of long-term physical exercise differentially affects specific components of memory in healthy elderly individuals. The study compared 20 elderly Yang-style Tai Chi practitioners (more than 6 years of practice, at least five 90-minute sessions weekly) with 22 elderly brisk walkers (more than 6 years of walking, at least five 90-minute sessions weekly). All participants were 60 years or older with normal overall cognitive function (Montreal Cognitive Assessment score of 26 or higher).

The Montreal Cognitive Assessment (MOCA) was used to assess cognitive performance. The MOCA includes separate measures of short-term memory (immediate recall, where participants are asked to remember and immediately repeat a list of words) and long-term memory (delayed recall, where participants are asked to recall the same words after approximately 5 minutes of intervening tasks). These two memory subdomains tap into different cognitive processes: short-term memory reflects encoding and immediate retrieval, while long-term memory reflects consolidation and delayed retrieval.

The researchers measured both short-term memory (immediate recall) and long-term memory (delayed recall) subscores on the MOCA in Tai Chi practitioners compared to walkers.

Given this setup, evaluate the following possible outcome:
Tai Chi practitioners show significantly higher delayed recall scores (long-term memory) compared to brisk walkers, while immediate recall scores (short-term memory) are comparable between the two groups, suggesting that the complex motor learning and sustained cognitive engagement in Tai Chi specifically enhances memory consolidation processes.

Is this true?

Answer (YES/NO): YES